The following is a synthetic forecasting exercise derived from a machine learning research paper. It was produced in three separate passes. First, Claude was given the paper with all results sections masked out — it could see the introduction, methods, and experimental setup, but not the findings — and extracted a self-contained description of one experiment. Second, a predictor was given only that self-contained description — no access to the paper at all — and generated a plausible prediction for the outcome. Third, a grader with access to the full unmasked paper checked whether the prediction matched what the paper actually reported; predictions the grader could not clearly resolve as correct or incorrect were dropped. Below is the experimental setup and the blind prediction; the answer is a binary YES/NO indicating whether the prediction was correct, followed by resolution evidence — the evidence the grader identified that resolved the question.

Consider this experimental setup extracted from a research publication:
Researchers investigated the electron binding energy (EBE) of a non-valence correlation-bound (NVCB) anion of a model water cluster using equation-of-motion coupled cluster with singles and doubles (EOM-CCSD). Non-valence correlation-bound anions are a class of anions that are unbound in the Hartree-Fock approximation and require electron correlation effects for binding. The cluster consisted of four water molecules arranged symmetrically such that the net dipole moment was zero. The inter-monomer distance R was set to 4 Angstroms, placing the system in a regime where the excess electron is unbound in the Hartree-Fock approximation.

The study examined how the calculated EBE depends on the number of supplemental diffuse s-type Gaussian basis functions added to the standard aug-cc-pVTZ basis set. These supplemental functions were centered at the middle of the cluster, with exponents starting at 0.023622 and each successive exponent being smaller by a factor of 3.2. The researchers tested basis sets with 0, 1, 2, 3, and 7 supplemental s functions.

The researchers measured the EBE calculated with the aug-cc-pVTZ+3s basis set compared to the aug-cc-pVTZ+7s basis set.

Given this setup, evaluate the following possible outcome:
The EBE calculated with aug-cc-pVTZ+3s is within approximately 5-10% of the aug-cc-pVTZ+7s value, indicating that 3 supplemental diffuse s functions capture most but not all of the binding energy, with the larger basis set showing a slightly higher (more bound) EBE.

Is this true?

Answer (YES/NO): NO